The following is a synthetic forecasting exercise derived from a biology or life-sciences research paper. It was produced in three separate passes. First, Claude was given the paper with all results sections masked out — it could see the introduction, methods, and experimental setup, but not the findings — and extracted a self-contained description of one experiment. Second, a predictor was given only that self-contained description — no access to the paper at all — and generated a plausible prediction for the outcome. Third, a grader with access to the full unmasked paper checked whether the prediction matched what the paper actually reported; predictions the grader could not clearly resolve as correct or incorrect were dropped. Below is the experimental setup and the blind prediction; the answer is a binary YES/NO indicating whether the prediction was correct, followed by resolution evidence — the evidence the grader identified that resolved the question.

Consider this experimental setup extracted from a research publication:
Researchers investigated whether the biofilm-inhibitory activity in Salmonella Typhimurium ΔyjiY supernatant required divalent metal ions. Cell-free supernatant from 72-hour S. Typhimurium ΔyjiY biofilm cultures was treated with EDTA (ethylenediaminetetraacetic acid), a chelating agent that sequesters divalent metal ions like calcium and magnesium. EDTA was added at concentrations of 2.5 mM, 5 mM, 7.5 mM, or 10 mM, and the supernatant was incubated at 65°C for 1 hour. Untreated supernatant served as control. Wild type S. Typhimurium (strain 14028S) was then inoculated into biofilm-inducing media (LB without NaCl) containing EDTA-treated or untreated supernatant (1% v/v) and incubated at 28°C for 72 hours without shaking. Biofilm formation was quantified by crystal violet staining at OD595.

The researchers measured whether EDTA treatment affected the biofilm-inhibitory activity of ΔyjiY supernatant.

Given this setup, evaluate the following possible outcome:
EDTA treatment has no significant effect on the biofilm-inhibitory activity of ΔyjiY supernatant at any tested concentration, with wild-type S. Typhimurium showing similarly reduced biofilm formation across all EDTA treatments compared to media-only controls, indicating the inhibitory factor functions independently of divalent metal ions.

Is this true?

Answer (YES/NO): NO